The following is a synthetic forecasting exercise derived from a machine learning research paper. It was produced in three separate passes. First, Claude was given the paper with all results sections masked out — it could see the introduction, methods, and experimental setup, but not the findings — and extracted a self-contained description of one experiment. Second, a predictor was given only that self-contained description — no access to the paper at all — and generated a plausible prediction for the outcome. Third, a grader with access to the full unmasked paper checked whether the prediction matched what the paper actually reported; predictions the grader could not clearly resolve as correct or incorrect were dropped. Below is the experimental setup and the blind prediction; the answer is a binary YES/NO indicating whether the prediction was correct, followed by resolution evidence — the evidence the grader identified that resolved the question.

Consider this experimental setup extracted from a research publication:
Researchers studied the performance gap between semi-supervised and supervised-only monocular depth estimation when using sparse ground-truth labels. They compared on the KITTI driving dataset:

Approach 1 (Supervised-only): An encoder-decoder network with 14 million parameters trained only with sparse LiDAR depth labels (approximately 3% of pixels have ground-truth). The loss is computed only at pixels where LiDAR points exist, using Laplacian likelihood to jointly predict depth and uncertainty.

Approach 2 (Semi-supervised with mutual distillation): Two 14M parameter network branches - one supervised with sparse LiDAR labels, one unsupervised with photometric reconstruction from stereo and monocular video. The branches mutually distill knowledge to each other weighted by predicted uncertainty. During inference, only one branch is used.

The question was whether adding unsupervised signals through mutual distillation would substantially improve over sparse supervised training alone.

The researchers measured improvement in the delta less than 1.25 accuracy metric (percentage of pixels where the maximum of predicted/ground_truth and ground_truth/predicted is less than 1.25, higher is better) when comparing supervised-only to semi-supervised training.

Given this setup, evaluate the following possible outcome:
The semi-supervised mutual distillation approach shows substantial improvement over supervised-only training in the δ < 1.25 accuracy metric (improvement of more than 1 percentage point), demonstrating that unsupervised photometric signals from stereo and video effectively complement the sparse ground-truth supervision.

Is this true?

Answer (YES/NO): NO